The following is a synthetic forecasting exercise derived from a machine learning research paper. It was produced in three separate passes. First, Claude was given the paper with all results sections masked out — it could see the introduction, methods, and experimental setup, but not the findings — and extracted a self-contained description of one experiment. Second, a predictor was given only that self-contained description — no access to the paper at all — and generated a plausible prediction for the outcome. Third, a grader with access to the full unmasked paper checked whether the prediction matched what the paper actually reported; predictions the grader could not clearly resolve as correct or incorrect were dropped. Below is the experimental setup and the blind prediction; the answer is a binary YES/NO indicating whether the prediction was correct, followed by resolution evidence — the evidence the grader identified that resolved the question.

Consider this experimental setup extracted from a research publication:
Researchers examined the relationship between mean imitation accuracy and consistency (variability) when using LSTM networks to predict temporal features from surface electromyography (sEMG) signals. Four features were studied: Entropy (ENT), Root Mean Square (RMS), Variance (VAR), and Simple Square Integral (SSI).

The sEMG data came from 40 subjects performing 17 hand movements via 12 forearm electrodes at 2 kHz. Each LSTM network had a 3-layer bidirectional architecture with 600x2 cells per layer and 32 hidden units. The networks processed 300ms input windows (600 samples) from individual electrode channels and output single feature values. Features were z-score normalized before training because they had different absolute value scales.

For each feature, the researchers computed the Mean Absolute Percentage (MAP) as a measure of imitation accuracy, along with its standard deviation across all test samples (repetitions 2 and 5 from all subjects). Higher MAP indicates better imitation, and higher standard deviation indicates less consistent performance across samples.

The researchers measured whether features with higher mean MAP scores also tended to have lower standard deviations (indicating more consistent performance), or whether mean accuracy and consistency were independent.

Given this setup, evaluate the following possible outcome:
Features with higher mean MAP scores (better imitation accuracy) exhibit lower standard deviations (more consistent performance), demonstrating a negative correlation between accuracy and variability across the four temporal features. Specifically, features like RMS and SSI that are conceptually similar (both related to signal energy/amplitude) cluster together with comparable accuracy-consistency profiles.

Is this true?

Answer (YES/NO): NO